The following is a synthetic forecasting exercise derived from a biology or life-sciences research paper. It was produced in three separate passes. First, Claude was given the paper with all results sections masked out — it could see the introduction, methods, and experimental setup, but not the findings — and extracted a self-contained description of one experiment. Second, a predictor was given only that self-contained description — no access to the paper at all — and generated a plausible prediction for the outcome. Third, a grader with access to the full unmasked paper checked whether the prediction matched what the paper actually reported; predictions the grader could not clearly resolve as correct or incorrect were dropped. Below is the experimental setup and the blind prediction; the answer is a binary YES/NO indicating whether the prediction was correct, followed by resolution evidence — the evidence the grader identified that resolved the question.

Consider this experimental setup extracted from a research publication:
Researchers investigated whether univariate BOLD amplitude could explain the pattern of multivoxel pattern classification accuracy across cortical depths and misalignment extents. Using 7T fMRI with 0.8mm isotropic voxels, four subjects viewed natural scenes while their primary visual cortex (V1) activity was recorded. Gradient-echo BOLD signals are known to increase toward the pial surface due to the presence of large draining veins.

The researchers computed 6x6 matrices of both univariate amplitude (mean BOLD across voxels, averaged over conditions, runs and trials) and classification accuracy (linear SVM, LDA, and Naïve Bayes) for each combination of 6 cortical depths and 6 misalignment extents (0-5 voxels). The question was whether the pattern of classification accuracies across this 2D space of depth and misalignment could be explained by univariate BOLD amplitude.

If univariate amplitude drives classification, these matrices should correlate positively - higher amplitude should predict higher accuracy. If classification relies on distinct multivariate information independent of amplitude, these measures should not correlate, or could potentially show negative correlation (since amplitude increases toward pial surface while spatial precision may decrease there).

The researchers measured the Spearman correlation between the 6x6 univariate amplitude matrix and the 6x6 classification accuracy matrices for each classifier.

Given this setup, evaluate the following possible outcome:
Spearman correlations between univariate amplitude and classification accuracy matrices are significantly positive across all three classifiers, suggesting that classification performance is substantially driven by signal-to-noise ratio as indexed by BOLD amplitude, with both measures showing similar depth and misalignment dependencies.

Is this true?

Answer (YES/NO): NO